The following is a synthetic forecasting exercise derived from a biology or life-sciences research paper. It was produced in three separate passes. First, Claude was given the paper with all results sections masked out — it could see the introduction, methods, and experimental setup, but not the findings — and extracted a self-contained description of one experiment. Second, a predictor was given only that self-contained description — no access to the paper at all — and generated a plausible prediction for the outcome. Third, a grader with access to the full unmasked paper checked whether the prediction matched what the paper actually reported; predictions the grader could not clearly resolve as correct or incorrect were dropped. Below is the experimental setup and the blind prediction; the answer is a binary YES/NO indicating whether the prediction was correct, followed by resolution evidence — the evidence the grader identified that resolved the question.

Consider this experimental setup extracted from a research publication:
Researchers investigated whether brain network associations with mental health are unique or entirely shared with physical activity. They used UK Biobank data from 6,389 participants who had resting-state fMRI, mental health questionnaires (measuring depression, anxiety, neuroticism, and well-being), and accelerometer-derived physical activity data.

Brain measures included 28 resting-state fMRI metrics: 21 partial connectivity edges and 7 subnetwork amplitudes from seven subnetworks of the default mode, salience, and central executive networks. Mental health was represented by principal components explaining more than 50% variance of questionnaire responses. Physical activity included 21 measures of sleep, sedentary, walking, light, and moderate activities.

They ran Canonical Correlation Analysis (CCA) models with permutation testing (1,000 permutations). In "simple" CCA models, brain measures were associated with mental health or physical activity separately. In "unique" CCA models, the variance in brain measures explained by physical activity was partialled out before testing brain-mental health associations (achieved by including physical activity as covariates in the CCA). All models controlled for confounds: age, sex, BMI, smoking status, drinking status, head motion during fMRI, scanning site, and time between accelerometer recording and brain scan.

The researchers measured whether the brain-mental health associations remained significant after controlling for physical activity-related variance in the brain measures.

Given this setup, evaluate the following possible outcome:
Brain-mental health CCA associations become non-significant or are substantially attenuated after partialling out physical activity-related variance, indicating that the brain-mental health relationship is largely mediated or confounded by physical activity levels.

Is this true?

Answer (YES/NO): NO